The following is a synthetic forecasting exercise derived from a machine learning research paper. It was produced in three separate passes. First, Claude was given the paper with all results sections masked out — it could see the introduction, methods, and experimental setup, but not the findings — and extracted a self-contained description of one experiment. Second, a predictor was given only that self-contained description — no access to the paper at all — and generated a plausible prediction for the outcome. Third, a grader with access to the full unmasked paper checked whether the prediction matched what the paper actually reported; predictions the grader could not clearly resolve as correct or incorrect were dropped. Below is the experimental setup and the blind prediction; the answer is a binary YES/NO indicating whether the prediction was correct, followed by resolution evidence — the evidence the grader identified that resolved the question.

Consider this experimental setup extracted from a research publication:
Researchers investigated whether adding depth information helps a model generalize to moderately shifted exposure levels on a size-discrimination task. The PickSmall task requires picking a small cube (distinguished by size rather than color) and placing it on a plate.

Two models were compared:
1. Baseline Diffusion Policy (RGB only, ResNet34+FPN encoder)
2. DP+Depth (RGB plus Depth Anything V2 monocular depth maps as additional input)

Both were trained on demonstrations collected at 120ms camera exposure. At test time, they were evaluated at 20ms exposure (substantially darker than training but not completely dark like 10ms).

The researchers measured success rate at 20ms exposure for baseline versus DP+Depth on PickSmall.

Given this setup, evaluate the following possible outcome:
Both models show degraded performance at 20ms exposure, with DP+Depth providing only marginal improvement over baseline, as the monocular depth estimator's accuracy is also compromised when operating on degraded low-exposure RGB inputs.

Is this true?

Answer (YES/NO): NO